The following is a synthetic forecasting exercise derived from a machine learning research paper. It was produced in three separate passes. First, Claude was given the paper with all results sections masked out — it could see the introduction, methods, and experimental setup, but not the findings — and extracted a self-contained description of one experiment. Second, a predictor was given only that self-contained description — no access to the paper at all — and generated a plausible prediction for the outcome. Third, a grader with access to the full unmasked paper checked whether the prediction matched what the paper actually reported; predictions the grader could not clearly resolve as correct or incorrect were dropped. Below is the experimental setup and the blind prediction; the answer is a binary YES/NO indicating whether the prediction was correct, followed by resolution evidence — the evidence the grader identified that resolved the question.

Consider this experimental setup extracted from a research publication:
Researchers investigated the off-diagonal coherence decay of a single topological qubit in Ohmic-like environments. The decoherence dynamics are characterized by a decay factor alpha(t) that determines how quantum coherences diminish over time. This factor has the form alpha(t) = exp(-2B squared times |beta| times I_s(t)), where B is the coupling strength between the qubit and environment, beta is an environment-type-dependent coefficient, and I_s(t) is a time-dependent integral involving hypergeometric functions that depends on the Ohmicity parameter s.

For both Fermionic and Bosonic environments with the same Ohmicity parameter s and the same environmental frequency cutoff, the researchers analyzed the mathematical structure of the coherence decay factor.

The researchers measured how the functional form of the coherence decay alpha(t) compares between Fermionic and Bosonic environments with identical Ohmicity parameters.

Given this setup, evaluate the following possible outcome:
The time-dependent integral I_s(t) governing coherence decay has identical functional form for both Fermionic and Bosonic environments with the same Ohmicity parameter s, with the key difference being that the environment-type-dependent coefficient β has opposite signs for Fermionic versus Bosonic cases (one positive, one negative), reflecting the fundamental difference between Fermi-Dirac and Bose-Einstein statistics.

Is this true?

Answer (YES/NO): NO